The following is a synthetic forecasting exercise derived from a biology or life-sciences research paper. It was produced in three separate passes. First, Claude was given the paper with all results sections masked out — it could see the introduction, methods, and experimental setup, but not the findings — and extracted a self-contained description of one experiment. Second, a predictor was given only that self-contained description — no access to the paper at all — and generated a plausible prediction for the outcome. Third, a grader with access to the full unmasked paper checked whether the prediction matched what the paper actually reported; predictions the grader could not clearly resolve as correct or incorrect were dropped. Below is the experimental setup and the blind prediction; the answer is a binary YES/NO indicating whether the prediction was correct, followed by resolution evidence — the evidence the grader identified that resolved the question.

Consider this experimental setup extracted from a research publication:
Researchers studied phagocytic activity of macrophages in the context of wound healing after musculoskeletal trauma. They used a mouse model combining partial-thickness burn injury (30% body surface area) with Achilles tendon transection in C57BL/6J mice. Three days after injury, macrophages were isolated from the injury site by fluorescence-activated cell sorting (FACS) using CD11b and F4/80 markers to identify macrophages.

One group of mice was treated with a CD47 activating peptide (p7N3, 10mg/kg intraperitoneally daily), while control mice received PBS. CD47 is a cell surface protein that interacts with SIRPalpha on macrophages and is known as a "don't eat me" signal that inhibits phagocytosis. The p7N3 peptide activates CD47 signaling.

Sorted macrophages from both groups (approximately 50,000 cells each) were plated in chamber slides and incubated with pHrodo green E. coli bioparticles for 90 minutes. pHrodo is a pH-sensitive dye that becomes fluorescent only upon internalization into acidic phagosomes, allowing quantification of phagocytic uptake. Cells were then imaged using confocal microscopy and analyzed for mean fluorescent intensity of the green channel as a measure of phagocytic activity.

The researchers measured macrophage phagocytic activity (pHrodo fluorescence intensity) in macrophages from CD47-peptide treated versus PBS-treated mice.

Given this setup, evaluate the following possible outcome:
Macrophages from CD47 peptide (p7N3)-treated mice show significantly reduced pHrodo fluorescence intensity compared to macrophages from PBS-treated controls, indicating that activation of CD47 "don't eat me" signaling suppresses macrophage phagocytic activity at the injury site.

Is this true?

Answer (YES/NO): NO